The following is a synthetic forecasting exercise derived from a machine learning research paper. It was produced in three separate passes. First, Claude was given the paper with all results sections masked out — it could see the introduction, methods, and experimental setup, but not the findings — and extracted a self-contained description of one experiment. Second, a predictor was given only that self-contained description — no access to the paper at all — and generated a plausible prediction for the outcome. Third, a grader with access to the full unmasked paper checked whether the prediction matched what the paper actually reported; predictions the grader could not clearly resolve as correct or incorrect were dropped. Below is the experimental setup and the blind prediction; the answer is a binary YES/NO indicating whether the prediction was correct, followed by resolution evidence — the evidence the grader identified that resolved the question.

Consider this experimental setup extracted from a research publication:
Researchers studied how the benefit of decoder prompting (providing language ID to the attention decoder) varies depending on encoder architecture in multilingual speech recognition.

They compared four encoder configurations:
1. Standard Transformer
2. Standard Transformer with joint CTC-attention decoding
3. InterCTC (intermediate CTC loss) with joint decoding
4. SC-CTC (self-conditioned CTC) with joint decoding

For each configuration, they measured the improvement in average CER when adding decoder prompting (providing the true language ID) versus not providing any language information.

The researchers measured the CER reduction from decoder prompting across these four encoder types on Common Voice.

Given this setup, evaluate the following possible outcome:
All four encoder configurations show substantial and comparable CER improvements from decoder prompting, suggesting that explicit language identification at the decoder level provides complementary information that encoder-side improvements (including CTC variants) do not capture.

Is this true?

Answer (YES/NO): NO